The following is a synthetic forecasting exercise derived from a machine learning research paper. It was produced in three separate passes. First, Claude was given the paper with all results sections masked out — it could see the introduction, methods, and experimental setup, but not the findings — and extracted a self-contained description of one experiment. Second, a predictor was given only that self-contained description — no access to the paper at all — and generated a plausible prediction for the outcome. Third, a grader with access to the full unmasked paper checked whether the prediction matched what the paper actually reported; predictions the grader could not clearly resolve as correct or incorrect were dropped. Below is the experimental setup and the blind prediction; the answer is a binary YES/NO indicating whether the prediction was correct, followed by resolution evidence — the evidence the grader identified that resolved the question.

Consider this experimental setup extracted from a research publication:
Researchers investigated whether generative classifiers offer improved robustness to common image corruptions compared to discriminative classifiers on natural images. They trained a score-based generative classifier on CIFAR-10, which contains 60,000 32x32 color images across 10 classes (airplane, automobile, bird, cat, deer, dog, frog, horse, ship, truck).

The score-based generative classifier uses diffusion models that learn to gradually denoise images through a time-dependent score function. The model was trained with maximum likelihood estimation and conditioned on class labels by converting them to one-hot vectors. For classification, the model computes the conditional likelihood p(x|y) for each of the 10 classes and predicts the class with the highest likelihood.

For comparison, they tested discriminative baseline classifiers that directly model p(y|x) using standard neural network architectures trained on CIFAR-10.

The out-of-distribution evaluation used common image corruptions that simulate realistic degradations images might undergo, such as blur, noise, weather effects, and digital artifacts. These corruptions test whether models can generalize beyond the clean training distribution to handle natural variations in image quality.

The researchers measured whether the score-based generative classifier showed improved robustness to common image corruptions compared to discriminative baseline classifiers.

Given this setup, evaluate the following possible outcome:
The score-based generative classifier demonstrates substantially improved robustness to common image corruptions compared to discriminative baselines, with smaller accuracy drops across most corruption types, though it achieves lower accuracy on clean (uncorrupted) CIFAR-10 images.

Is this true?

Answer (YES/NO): NO